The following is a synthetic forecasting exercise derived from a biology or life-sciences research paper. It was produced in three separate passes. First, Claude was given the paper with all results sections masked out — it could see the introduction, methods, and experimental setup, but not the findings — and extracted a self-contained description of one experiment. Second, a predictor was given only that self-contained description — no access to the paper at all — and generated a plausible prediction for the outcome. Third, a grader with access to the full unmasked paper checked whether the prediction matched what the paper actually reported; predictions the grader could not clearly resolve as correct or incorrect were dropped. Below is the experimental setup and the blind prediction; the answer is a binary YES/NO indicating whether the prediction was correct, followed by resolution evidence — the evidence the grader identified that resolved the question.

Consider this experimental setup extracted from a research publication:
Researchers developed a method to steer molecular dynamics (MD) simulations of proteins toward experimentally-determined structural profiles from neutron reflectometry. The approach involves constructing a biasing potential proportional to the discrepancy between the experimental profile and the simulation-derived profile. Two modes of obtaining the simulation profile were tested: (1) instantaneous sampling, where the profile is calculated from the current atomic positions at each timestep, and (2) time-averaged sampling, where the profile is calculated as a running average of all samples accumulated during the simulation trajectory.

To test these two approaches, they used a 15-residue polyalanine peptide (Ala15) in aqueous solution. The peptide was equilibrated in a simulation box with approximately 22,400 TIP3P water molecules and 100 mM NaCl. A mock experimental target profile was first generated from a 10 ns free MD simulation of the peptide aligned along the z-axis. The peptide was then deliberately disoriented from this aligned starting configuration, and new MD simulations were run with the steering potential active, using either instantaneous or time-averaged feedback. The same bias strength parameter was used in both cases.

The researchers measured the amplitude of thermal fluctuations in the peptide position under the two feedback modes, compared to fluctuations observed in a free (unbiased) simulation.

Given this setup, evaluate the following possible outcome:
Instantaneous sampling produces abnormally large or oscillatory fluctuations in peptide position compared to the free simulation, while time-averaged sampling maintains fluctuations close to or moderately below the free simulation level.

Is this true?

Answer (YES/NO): NO